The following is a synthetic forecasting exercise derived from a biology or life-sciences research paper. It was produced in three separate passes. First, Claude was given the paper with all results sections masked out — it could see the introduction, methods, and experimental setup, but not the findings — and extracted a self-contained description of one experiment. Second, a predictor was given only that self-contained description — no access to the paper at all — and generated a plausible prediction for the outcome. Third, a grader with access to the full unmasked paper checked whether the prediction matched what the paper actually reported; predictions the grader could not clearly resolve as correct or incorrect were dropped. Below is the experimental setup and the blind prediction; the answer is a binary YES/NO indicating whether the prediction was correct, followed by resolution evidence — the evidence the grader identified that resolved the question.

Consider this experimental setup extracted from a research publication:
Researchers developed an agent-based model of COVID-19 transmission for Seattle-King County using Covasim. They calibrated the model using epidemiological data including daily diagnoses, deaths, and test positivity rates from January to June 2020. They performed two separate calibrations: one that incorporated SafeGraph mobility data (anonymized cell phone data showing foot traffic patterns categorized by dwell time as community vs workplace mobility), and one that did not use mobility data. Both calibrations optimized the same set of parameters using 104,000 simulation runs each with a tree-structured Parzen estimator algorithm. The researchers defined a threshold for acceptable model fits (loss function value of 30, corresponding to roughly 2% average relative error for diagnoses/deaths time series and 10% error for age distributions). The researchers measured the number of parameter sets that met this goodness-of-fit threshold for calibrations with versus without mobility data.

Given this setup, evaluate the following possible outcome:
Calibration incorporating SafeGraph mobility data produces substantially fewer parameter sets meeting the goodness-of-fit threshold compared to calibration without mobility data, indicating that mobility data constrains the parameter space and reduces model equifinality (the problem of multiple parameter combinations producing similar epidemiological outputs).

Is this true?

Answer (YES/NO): NO